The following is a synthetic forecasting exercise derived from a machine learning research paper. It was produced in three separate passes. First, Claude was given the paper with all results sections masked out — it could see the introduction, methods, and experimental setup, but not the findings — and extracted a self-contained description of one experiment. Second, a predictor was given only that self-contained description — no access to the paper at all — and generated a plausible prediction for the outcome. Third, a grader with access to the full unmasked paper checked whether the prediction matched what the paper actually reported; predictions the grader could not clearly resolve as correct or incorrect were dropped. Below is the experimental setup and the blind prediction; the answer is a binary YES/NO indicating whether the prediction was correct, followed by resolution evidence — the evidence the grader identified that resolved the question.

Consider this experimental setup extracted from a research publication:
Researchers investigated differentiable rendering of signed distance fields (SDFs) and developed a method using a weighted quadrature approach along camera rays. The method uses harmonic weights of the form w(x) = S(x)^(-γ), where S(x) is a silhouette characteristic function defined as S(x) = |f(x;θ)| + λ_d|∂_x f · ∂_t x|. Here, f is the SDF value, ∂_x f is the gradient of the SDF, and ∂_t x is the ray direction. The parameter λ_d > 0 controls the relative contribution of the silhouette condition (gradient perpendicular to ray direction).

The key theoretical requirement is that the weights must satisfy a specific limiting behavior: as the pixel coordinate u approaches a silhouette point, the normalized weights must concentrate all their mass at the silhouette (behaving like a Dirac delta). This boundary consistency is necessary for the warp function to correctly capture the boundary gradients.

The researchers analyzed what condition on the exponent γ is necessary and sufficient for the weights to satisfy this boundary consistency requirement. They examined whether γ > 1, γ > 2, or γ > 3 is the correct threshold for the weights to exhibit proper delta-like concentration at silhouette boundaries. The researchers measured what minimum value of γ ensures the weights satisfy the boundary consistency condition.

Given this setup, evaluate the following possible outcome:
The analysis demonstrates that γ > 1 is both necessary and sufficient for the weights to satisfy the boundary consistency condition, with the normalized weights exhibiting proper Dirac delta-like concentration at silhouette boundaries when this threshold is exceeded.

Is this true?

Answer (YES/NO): NO